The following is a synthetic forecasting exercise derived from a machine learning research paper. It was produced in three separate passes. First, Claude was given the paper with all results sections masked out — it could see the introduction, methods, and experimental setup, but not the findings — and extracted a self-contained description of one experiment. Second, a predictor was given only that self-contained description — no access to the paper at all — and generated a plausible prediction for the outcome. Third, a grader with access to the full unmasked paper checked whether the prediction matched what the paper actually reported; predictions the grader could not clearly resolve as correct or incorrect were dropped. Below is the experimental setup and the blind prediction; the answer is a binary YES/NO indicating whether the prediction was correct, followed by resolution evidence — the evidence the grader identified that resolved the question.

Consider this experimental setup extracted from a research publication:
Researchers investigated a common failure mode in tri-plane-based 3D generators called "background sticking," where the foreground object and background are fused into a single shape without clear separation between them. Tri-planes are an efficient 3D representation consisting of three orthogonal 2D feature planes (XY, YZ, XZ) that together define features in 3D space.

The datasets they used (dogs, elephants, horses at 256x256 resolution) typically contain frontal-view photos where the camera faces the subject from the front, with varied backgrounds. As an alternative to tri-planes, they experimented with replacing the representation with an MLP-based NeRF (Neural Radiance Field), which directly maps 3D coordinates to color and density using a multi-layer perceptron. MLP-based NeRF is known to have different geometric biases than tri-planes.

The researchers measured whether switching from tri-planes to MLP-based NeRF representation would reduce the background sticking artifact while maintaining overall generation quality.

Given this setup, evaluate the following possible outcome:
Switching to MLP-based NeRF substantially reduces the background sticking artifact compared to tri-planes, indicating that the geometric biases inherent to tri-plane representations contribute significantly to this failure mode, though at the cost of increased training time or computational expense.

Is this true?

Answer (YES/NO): NO